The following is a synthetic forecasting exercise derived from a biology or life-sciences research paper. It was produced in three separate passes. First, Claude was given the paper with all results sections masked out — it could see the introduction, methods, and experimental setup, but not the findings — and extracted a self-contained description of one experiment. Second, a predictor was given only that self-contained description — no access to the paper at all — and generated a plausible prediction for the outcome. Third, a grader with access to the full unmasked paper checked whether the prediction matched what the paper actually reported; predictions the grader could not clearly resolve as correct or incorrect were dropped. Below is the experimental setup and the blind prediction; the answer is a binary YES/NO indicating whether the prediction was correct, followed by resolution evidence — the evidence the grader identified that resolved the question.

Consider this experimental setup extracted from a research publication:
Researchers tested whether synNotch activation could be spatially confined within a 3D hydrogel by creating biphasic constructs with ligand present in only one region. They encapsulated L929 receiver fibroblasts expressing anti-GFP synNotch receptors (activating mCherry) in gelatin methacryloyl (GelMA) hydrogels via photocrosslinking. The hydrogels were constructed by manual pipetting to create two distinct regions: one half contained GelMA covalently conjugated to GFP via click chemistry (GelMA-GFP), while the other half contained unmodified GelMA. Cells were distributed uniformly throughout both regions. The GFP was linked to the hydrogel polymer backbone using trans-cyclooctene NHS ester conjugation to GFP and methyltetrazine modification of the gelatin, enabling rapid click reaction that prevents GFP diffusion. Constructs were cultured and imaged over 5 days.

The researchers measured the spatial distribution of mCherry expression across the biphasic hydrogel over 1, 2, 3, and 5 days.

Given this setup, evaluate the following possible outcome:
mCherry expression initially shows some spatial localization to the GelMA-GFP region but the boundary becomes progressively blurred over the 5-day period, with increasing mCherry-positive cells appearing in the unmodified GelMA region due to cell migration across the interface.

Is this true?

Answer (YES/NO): NO